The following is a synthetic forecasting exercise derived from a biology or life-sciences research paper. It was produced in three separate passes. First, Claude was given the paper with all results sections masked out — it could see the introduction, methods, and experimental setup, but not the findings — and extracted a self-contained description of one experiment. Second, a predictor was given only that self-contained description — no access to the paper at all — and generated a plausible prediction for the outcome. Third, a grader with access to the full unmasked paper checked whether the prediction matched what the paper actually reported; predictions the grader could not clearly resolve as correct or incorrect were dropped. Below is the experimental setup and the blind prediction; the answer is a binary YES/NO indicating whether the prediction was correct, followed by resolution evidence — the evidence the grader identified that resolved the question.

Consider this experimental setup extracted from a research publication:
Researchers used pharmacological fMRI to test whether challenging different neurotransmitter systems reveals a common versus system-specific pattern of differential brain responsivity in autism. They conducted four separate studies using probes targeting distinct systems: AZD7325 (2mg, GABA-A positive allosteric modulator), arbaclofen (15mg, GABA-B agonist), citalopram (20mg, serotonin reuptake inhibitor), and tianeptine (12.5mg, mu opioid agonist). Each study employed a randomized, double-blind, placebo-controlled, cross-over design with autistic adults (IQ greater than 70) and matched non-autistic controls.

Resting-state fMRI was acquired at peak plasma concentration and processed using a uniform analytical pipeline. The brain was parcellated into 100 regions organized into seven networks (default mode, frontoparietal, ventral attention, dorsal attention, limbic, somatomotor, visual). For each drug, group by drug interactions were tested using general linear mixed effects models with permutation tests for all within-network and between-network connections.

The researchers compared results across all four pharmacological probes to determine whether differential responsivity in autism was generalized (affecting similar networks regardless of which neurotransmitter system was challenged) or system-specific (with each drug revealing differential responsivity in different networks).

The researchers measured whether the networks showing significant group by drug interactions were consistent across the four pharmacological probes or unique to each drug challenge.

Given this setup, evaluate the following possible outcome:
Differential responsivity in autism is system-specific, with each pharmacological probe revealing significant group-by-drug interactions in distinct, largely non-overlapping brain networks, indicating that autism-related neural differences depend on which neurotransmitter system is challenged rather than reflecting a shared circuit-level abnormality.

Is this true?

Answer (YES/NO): NO